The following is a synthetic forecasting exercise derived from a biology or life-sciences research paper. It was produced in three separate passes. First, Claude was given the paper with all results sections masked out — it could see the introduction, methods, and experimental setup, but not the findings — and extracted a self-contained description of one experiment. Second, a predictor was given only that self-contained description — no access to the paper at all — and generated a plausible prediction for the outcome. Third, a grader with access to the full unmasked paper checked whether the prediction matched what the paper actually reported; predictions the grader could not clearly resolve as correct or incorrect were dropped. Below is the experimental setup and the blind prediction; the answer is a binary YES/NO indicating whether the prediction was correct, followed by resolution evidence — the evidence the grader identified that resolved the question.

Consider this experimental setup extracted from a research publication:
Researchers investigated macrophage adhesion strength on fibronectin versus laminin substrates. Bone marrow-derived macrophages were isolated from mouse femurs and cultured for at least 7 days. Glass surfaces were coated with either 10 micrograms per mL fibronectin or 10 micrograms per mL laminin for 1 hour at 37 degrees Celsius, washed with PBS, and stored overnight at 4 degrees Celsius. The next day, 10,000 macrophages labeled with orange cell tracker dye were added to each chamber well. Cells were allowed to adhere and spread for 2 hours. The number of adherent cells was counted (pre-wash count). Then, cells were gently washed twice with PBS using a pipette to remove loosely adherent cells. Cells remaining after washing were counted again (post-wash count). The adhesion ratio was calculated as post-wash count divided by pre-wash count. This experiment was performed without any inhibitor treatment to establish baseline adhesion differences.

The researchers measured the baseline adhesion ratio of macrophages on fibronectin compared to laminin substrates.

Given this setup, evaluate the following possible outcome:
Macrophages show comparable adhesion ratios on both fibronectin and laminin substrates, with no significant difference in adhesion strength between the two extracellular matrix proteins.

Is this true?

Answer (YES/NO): NO